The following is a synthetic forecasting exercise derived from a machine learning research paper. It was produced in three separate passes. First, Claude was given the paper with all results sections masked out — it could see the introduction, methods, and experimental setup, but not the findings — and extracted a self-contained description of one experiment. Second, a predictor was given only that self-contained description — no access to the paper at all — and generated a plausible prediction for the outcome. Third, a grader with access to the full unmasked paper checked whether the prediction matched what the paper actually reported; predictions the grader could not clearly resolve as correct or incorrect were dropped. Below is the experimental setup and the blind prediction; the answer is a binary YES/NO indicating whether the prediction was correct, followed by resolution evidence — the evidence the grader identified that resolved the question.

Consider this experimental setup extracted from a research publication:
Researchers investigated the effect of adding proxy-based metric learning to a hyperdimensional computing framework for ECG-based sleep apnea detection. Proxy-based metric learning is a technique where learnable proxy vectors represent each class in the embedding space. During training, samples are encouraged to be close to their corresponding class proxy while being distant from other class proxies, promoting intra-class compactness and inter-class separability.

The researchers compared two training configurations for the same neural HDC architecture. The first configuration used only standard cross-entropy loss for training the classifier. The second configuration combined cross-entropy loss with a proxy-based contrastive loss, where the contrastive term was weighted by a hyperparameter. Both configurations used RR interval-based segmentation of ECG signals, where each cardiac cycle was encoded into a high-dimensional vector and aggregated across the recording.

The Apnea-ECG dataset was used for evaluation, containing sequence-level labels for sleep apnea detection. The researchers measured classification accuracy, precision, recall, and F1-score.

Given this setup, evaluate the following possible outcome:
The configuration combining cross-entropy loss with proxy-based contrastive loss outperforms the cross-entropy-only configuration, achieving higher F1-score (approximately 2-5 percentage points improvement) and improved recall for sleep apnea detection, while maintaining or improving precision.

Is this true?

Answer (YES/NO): NO